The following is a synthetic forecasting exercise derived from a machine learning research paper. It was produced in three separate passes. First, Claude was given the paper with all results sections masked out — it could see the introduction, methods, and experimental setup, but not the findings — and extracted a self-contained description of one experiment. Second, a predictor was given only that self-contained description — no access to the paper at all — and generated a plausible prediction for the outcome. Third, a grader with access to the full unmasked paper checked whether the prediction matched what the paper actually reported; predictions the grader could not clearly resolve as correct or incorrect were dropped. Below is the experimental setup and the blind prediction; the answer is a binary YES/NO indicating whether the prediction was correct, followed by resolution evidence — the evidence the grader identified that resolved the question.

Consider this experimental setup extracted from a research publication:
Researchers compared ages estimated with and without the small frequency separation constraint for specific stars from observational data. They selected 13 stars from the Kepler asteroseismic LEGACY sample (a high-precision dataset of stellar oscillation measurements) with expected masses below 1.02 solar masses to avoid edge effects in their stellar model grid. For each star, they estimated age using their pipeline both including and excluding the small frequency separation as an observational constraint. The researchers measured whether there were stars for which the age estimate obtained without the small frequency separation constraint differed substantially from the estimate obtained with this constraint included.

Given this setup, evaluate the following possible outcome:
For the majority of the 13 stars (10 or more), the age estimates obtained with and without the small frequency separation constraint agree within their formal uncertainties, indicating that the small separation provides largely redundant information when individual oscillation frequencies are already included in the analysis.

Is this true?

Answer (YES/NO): NO